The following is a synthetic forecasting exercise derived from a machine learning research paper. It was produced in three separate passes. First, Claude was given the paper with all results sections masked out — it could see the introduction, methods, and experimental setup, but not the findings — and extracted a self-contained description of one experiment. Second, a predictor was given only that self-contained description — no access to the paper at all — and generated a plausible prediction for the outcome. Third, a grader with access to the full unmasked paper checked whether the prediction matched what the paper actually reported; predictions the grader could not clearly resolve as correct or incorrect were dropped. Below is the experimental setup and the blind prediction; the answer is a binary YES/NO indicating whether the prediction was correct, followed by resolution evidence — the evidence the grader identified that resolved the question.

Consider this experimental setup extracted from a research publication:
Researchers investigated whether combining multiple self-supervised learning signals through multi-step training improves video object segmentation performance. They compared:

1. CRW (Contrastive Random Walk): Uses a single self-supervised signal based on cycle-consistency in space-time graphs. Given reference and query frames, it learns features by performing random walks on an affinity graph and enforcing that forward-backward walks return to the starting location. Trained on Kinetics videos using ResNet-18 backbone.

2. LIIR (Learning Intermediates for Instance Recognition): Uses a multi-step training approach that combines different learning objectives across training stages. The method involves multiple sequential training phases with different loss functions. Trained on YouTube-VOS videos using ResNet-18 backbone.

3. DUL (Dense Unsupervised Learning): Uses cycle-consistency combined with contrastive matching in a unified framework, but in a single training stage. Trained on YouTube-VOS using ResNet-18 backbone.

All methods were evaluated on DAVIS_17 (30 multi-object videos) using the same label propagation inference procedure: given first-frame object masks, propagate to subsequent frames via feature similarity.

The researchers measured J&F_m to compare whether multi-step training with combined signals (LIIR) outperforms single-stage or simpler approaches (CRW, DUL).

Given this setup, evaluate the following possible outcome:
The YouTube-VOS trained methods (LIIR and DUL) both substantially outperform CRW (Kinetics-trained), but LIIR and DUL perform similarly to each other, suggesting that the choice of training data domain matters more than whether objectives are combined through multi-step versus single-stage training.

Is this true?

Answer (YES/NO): NO